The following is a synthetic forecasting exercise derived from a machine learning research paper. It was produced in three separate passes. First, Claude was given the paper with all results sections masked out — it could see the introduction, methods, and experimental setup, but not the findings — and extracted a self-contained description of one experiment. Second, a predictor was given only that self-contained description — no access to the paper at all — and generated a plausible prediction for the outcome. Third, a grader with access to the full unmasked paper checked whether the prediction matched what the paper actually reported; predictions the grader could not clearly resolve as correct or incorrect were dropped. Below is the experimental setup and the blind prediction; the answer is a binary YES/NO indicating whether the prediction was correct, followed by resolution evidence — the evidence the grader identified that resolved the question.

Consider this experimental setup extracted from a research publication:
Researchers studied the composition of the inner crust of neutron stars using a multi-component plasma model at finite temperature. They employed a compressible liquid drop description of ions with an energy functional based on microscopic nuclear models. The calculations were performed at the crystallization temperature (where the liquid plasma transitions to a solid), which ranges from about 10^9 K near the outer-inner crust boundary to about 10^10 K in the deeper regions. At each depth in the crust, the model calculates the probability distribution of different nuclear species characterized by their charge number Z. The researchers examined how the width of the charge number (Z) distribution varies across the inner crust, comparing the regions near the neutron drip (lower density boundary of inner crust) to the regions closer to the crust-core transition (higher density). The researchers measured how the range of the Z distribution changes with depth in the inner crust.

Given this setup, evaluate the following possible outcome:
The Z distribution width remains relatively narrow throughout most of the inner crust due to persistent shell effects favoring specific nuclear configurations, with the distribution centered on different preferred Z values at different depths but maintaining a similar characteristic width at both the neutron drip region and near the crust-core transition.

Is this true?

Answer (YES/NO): NO